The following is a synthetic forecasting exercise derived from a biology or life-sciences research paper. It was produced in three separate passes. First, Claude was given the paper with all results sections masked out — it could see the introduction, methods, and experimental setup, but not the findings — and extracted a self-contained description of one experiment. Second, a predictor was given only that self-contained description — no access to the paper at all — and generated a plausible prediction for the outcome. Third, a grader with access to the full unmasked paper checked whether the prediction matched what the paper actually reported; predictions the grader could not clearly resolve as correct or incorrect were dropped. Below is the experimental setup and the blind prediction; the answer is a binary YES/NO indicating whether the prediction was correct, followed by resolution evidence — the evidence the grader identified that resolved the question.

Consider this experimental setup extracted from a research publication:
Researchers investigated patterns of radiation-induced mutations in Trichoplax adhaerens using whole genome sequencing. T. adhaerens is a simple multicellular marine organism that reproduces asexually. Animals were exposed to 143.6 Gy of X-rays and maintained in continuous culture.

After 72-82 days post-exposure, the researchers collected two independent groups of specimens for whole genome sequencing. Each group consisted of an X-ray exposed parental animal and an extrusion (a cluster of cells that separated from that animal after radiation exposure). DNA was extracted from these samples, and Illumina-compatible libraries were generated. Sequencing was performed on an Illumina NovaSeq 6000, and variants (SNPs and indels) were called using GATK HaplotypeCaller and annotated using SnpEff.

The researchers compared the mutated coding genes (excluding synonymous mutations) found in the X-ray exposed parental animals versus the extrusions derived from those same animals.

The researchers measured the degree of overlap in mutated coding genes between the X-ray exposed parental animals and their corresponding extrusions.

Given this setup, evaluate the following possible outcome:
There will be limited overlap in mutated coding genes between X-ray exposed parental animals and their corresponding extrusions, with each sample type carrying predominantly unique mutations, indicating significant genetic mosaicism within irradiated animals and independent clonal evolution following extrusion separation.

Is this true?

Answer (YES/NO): YES